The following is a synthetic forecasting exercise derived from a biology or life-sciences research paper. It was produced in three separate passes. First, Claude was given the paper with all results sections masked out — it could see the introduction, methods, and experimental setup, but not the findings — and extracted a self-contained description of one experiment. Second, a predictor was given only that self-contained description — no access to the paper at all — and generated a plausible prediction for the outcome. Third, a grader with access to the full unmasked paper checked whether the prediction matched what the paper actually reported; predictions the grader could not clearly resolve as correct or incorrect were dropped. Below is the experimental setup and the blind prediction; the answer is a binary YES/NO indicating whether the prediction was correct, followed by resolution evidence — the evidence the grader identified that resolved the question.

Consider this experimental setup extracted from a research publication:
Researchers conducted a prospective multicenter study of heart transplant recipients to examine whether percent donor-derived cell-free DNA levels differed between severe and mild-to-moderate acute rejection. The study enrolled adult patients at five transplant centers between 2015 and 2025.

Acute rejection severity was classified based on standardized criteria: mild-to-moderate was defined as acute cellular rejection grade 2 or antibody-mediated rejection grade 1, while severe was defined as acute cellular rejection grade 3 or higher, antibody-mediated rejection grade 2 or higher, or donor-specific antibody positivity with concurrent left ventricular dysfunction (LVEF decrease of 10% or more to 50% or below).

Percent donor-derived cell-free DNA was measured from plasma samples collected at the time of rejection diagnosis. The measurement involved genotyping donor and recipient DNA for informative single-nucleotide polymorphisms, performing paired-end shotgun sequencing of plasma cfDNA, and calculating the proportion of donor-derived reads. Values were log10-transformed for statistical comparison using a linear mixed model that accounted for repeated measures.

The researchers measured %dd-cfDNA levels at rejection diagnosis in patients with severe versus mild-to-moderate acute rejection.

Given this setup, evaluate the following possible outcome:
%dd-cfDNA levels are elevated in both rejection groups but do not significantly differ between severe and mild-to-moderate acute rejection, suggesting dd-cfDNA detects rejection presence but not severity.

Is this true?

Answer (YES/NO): NO